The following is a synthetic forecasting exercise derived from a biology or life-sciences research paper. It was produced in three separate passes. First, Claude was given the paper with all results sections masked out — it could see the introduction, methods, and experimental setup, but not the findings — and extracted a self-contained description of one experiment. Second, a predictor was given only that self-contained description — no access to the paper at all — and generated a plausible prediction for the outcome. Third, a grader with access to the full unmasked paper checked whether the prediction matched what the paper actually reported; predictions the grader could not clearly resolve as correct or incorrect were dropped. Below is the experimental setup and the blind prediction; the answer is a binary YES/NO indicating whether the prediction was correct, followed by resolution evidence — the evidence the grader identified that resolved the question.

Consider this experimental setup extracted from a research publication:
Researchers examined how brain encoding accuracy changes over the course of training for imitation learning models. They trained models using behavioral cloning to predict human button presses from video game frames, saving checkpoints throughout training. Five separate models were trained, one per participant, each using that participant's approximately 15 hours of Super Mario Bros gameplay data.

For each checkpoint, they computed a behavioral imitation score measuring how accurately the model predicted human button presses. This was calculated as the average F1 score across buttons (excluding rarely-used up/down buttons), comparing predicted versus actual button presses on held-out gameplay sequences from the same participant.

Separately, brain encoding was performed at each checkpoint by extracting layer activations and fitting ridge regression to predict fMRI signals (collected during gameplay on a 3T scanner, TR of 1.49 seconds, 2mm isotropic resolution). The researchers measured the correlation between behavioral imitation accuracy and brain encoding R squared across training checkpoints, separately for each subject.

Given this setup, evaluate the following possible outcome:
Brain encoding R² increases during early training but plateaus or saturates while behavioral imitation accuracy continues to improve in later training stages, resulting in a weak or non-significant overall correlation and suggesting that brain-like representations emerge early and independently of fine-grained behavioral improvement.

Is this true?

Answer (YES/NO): NO